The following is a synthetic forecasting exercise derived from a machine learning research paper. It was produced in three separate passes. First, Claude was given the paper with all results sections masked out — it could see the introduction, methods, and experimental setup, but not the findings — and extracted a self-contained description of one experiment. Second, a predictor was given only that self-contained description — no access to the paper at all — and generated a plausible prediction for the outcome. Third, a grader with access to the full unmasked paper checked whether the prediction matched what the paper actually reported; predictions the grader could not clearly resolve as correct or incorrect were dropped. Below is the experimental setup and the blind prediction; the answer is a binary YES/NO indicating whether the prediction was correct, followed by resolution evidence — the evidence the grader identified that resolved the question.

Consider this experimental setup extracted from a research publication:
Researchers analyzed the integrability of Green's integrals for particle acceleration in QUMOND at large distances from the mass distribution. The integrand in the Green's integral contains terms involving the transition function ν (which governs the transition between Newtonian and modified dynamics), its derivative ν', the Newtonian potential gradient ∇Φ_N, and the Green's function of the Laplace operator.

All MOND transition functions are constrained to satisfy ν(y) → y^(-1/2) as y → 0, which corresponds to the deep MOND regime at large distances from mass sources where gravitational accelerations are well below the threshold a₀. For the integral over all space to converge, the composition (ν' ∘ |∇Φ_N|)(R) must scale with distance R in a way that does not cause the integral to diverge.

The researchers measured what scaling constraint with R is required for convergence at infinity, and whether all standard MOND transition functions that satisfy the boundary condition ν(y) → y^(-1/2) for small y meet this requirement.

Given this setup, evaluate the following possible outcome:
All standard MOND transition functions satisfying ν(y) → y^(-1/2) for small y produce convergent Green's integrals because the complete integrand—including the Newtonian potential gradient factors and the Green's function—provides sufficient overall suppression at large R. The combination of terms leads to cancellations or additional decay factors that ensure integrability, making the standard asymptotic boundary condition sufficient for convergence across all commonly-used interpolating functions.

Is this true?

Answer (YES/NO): YES